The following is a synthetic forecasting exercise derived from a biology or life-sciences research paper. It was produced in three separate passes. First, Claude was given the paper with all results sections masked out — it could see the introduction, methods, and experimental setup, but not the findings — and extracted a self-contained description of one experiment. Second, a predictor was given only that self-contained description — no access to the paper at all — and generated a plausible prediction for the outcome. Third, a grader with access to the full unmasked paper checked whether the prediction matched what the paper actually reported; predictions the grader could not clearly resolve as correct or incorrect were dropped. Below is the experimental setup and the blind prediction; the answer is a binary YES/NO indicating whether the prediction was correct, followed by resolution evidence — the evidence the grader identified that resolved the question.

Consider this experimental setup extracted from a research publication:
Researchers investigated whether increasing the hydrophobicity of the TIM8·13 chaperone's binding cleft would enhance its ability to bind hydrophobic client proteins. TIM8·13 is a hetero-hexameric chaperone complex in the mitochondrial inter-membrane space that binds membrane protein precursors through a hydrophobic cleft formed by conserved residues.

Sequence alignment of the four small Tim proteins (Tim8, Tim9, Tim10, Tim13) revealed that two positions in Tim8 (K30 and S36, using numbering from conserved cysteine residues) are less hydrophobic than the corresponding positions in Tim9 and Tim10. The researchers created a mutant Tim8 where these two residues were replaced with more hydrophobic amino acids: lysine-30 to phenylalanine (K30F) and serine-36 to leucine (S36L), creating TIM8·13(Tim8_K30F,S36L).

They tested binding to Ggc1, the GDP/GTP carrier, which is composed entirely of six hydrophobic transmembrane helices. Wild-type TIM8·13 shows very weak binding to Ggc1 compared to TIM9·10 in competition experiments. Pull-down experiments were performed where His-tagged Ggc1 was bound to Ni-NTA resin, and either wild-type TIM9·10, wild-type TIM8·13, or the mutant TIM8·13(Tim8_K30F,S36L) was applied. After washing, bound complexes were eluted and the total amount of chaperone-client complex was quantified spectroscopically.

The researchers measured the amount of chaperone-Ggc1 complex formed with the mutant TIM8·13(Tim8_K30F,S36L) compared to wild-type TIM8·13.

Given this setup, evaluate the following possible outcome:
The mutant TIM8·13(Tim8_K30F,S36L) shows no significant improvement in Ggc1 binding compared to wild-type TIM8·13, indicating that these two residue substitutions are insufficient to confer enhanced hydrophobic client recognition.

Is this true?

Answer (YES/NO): NO